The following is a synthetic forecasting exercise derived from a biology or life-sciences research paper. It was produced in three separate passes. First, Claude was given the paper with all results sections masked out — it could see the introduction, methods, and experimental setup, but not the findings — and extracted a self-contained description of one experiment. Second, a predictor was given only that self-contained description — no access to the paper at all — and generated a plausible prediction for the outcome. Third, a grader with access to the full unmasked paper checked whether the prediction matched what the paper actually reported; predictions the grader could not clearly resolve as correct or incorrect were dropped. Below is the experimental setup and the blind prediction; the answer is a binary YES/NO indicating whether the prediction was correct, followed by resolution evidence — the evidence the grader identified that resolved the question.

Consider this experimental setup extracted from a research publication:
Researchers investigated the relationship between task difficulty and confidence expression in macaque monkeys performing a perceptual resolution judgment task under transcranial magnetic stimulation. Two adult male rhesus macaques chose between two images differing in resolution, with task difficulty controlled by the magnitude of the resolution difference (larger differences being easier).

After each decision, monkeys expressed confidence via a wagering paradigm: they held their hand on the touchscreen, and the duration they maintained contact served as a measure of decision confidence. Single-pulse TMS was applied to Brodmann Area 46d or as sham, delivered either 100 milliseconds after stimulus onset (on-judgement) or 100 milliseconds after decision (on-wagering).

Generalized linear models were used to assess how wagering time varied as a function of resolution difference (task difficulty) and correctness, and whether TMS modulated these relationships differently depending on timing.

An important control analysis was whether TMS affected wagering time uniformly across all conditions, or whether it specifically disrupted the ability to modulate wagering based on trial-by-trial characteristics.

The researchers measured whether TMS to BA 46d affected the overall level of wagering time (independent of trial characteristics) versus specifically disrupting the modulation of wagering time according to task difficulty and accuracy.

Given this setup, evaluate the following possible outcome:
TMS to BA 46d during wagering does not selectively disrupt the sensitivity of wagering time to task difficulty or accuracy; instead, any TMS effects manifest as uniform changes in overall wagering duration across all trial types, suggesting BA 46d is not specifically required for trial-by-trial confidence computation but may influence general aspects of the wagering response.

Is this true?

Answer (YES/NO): NO